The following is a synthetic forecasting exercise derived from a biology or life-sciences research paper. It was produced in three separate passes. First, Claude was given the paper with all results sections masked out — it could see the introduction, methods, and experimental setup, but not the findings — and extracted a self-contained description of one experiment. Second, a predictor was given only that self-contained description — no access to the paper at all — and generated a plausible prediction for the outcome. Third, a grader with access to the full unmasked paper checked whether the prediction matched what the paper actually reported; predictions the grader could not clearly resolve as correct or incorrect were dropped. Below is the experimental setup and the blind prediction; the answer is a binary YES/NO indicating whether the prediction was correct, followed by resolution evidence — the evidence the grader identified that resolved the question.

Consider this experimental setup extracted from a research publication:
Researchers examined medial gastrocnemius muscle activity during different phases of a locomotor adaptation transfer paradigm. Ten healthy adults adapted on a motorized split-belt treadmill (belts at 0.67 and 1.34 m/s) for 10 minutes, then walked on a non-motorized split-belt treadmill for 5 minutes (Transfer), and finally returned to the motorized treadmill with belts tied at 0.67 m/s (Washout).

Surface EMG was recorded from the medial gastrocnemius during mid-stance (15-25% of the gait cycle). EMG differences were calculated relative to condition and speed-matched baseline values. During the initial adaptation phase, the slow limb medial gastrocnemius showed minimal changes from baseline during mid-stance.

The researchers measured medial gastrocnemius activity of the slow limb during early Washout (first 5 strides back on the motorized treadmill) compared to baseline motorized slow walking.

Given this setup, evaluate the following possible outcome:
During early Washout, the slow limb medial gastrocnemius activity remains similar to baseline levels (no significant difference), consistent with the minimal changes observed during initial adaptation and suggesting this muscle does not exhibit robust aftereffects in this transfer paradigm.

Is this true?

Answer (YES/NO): NO